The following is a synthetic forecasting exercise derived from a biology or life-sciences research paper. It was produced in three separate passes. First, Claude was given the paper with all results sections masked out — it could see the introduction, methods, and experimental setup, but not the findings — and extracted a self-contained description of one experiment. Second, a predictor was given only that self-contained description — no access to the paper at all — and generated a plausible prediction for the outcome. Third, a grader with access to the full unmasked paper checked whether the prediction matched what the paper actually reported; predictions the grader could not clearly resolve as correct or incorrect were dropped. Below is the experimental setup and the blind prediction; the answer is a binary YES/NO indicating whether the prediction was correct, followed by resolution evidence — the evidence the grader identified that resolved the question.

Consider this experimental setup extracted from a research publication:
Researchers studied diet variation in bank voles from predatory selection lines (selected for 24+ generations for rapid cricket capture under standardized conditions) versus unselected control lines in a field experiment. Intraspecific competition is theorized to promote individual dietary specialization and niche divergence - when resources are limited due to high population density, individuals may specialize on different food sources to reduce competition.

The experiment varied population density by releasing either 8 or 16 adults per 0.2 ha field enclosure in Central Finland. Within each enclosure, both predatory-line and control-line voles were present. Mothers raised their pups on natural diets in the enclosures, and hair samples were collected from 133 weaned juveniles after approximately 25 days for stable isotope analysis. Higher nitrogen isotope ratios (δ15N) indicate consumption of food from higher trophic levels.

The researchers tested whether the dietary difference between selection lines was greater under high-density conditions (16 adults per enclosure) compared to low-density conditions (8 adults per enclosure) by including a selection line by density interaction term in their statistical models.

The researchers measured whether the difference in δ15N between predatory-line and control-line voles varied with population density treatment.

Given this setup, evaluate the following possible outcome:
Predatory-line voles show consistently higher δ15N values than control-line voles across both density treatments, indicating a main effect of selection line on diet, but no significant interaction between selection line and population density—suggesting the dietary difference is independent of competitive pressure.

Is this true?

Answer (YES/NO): NO